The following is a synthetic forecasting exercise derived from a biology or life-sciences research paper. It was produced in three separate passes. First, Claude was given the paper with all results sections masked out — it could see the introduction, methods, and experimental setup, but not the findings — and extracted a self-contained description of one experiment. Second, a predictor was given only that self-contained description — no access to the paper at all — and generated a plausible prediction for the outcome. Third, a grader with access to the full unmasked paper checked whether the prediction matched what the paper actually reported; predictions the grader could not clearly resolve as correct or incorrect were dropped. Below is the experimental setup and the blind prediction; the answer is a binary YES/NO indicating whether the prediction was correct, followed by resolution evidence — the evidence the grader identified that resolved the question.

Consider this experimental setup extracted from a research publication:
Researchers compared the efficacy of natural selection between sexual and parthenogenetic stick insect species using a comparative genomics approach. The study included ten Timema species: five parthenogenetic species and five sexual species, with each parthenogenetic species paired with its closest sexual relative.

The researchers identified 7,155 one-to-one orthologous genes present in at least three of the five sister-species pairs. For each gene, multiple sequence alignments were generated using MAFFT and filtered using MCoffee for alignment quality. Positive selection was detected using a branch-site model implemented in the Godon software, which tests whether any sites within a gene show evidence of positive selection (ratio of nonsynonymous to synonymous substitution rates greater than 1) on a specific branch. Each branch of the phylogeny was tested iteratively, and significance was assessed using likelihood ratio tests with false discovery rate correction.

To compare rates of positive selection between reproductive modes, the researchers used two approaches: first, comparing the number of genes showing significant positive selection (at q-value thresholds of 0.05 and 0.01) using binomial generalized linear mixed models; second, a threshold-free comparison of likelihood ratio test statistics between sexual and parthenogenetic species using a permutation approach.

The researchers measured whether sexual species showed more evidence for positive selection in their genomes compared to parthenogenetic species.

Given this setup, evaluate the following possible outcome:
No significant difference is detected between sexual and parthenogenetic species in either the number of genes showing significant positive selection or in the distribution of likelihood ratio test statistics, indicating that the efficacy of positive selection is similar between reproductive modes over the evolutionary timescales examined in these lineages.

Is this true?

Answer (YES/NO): NO